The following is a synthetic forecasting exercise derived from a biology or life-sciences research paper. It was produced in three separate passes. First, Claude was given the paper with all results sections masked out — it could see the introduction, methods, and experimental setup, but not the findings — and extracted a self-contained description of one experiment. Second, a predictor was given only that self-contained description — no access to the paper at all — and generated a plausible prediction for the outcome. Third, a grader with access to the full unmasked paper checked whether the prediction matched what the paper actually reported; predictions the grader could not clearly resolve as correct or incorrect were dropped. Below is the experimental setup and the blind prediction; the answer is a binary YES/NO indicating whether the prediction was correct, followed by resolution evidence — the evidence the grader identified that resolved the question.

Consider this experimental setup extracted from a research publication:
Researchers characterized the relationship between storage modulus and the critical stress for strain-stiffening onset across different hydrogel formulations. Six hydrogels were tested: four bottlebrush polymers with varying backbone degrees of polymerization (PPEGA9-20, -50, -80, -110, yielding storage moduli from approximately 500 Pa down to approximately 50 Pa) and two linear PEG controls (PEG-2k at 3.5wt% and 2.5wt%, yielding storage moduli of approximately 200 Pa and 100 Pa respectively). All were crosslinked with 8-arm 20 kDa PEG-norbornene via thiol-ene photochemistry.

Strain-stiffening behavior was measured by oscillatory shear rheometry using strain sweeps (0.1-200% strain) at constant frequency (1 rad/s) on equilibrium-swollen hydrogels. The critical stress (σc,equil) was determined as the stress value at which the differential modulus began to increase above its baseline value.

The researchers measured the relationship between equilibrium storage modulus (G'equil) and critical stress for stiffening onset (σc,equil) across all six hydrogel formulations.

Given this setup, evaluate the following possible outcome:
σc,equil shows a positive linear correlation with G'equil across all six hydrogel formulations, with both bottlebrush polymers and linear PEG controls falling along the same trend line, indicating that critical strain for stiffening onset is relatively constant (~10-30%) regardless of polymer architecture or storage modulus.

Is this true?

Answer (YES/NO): NO